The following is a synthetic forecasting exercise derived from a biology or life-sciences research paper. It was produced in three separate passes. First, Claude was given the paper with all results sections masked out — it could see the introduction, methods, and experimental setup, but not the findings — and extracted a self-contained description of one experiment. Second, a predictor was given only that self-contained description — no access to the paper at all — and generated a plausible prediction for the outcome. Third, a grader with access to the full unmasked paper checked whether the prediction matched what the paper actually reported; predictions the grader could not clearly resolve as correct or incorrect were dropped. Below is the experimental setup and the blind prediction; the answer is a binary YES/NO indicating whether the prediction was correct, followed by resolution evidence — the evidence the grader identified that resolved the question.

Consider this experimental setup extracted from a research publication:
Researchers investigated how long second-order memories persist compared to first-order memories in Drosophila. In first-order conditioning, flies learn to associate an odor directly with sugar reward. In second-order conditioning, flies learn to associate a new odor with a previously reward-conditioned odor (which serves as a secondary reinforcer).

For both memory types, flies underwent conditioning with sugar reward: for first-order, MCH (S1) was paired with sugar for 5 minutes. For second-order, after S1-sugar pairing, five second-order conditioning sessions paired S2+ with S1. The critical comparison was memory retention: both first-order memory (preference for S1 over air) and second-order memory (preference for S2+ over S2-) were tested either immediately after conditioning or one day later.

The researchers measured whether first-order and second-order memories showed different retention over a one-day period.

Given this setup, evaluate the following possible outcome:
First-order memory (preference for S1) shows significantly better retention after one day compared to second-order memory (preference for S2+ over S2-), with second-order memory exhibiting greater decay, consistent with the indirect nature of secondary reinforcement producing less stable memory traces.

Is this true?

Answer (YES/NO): YES